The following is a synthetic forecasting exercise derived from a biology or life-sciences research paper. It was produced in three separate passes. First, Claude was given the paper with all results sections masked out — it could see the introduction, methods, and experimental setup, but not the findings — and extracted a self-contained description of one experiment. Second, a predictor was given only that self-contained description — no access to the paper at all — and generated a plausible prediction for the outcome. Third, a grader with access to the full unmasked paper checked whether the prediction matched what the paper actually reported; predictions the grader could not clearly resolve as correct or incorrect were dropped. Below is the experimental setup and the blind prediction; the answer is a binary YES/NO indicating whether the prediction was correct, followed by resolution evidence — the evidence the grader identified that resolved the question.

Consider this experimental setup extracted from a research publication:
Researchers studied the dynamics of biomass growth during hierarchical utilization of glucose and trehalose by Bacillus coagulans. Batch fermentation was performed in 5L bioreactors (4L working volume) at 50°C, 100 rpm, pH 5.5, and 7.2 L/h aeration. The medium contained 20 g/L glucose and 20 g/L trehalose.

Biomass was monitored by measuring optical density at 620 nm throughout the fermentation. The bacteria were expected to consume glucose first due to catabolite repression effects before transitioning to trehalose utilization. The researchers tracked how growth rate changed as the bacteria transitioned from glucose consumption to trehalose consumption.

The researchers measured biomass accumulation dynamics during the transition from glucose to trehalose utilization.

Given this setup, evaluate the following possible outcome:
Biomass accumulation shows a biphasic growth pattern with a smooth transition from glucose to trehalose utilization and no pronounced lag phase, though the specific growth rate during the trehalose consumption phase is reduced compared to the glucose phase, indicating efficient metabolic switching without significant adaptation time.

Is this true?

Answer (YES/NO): NO